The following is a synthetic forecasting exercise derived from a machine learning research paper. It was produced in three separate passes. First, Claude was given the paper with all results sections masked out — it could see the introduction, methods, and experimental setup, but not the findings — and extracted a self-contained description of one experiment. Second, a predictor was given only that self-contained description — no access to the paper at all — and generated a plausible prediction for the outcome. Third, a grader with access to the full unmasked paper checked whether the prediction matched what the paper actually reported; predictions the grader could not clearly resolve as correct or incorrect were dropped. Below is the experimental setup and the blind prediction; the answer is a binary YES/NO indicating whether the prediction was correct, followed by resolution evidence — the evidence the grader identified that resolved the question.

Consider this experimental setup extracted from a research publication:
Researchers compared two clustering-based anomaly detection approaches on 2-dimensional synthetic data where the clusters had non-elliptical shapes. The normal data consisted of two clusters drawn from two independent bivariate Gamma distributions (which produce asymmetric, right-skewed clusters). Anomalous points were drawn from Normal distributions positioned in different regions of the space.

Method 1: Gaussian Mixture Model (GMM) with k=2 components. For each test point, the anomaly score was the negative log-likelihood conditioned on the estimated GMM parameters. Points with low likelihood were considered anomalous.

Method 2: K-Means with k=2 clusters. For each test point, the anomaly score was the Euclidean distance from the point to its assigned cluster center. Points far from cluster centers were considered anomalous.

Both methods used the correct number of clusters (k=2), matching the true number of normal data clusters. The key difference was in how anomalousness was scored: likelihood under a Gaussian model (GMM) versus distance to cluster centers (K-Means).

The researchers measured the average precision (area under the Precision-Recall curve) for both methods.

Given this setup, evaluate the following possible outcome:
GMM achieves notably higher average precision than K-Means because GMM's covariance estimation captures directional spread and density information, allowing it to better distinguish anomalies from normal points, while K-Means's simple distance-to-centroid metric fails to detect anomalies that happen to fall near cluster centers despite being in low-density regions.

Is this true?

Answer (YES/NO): NO